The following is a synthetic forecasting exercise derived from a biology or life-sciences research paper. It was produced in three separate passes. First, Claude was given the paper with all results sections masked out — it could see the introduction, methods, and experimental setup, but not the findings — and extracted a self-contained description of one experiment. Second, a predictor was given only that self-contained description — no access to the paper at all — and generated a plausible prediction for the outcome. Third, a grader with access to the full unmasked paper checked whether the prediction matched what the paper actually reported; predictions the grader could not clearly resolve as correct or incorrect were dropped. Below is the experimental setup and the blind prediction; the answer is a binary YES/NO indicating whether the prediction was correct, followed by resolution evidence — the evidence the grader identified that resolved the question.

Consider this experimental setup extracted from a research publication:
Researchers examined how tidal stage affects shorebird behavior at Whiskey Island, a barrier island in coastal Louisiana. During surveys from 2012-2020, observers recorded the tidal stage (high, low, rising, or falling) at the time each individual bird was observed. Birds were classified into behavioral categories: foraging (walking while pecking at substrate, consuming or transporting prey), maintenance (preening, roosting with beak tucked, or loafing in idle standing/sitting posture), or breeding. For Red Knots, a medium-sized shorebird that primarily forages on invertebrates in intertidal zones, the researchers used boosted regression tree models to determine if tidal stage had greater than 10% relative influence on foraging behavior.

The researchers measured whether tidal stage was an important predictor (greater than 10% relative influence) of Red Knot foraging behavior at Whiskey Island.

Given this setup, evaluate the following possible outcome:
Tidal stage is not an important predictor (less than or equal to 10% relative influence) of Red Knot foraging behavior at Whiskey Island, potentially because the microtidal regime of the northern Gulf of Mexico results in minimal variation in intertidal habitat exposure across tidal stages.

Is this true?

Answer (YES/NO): YES